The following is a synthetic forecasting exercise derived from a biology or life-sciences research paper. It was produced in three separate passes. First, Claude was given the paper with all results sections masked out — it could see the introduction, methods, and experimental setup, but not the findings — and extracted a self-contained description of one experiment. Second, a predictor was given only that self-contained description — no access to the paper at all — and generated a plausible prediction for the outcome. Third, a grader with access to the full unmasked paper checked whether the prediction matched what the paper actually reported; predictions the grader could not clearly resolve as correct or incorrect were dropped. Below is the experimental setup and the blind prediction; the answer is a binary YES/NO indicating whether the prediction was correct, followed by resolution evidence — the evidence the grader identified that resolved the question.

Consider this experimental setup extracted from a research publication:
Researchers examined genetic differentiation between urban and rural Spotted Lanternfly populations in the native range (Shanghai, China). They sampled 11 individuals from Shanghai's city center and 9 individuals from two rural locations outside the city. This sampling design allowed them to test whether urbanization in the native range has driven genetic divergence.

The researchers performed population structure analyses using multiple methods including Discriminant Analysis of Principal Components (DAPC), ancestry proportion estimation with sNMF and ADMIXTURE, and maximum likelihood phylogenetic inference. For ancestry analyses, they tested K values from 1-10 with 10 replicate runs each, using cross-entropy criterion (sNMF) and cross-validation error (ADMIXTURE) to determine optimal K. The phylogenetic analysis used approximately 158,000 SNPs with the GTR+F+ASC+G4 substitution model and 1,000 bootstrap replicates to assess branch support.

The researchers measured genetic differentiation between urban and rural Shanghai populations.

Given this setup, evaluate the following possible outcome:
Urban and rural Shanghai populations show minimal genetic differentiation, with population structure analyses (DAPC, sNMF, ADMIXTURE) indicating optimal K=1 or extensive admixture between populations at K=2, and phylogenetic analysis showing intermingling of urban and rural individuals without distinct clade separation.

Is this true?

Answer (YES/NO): NO